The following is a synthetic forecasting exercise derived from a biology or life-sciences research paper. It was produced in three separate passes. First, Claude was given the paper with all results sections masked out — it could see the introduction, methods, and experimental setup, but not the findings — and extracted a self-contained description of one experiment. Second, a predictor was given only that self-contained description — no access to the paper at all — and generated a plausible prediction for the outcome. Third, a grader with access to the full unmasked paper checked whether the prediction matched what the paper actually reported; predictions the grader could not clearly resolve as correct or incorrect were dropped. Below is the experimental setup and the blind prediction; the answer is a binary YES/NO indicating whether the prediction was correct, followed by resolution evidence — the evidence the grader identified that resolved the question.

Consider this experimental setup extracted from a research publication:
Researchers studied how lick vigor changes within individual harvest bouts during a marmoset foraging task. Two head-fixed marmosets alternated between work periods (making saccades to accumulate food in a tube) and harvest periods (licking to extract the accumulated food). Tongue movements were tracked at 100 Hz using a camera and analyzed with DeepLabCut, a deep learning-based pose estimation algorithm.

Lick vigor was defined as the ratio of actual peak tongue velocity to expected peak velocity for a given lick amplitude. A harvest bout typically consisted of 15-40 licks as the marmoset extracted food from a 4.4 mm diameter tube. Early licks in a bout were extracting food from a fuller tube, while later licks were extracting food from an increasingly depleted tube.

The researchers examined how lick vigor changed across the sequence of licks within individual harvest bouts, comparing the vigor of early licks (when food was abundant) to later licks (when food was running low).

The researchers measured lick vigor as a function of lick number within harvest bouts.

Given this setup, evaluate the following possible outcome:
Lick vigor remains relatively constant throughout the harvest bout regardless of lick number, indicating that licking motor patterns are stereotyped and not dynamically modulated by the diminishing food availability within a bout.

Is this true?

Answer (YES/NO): NO